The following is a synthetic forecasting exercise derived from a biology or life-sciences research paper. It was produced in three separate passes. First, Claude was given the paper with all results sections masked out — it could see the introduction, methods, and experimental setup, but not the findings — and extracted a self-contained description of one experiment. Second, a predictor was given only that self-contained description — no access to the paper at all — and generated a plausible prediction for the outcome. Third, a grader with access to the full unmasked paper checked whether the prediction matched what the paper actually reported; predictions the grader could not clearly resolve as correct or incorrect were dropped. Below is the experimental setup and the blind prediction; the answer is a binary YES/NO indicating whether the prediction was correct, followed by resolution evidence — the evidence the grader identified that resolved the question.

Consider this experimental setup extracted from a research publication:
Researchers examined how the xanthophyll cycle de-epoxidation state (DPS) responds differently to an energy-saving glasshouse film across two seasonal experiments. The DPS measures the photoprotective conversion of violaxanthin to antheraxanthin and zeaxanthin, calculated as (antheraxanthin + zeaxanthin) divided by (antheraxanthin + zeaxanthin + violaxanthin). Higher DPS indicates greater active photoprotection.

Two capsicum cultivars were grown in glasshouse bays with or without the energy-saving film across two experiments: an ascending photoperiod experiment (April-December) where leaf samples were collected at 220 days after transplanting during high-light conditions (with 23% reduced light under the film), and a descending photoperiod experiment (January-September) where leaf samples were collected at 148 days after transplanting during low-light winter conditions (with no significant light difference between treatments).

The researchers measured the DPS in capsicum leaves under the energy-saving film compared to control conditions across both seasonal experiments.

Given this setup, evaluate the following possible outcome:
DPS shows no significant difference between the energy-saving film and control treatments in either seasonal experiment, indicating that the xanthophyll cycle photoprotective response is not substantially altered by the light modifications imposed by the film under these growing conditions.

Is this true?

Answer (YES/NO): NO